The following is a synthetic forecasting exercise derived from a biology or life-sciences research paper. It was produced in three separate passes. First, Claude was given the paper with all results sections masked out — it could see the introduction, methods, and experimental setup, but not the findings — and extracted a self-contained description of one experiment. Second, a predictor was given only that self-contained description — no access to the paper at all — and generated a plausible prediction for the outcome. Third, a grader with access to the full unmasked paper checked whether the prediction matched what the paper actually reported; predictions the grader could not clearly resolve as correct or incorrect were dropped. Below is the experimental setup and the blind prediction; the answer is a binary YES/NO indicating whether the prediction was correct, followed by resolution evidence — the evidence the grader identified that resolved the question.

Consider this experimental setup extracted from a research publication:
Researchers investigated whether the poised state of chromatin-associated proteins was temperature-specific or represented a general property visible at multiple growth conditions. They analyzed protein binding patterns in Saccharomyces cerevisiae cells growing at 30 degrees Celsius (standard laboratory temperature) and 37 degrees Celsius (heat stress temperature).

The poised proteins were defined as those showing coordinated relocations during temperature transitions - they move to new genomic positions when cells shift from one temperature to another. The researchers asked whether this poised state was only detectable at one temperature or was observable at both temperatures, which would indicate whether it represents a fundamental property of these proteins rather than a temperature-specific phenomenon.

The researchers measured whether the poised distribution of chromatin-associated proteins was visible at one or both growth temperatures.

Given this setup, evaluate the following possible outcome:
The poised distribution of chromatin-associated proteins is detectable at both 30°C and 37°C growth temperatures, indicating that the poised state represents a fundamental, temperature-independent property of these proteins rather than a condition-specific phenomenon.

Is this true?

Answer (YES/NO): YES